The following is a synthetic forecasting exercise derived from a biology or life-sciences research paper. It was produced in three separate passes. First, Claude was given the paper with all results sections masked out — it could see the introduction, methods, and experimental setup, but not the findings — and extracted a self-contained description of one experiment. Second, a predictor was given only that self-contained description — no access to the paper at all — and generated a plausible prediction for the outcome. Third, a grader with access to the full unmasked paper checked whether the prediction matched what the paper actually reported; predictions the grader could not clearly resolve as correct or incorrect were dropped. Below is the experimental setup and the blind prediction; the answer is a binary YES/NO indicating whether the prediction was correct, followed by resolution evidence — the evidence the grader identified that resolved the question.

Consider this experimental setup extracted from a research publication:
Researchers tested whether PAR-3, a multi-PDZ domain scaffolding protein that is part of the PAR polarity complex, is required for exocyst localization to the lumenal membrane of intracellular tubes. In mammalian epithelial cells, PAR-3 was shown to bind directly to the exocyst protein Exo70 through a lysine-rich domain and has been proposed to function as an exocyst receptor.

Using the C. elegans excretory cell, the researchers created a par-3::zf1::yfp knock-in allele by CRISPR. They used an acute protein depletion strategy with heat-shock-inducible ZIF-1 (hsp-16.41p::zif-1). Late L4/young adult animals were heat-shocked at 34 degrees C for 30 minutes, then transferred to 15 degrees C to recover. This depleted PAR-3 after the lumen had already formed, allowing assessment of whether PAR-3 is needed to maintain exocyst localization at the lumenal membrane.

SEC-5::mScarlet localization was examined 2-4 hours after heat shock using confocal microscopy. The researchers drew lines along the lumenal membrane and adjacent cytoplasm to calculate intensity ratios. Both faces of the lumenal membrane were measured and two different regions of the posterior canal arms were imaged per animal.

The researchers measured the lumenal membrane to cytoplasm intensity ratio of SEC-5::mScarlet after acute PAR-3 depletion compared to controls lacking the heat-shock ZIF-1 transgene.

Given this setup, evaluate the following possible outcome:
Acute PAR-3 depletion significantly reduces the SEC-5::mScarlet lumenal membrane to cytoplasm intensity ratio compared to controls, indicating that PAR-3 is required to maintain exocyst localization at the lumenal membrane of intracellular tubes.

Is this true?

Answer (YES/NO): NO